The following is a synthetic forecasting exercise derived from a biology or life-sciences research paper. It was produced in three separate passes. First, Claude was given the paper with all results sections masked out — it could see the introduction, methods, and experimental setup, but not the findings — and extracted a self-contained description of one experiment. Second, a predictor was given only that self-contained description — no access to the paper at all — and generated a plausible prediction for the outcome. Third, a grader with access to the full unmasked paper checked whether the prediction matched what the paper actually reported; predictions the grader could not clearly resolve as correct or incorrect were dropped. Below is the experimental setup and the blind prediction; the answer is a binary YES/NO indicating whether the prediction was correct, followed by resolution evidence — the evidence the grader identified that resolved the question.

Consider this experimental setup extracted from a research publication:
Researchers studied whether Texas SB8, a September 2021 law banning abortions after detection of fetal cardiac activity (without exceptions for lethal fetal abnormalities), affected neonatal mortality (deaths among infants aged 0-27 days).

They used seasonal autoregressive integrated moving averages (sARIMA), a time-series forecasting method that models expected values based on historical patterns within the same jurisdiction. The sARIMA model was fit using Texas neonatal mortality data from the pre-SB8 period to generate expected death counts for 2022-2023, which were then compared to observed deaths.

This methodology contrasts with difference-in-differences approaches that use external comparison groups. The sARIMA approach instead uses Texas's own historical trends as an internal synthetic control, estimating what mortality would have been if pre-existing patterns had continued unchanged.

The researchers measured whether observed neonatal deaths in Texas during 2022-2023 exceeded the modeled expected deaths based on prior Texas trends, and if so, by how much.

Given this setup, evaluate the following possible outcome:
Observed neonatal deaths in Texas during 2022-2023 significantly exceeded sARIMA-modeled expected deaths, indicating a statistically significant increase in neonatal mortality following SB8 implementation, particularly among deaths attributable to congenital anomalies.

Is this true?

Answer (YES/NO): YES